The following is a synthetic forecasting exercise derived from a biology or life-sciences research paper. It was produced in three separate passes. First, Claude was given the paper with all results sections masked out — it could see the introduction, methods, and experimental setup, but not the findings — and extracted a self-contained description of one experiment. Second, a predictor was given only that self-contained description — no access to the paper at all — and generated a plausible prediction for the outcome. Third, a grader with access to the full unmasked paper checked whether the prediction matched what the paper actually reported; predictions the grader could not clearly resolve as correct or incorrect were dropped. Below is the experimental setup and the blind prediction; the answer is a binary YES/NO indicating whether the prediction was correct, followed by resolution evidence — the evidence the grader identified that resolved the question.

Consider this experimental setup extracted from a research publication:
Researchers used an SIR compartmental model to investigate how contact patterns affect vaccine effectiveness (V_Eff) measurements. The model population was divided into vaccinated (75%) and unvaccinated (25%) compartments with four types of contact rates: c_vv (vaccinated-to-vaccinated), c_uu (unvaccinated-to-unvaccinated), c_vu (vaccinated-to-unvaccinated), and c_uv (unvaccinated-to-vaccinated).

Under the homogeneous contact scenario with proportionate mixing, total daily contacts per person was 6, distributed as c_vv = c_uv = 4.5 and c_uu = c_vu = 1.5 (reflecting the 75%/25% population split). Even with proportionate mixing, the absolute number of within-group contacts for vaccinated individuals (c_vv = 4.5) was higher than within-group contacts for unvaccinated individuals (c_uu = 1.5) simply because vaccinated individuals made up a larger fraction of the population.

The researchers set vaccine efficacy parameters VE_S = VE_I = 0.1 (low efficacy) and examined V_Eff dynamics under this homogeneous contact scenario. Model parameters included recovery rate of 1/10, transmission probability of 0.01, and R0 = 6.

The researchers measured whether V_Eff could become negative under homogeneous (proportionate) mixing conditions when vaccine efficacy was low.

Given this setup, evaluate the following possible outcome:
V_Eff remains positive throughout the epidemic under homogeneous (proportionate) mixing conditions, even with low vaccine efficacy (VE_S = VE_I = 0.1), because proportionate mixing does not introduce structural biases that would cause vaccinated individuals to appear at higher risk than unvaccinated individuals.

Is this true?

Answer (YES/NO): YES